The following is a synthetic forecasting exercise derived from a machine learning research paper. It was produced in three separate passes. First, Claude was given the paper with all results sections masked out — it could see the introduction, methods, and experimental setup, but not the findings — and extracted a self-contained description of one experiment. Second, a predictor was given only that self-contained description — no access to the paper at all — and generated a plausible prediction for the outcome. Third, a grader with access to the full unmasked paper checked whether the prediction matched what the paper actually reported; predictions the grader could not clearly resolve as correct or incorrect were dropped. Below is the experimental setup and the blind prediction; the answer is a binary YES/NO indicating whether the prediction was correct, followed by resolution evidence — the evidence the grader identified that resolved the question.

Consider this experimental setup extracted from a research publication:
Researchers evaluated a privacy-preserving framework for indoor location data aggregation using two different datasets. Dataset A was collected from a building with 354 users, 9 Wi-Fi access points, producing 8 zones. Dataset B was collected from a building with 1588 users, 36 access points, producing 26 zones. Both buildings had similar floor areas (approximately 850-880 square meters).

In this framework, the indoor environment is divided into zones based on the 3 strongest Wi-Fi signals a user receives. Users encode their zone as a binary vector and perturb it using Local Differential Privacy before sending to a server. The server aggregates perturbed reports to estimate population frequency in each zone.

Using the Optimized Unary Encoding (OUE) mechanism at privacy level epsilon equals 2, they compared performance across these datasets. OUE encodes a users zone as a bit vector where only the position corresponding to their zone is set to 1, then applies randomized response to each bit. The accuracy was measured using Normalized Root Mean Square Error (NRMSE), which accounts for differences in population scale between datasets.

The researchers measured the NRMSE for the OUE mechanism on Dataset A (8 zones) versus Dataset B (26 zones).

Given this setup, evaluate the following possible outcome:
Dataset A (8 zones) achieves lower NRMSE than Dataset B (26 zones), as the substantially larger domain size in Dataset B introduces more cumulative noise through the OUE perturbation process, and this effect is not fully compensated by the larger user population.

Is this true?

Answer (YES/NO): YES